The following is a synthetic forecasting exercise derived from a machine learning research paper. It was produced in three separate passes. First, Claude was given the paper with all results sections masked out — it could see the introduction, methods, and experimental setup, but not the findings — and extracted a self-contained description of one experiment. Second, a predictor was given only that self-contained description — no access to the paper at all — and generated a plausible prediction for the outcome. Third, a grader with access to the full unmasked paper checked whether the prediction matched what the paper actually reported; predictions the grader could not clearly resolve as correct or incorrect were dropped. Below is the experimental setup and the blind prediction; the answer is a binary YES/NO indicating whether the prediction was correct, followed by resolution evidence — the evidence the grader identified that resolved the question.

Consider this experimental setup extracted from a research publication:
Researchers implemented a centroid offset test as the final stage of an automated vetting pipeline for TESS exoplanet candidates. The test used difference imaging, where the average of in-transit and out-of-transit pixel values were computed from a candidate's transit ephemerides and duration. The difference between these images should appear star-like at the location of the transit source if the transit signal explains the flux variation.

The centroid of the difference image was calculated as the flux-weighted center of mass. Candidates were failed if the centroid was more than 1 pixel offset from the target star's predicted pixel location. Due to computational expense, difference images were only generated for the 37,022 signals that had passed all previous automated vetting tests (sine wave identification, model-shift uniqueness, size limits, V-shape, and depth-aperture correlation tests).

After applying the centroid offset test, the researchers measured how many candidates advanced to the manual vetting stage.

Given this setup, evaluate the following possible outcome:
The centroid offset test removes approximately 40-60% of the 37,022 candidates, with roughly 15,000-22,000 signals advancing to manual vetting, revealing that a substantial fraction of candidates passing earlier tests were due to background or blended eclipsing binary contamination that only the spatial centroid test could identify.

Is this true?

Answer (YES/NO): NO